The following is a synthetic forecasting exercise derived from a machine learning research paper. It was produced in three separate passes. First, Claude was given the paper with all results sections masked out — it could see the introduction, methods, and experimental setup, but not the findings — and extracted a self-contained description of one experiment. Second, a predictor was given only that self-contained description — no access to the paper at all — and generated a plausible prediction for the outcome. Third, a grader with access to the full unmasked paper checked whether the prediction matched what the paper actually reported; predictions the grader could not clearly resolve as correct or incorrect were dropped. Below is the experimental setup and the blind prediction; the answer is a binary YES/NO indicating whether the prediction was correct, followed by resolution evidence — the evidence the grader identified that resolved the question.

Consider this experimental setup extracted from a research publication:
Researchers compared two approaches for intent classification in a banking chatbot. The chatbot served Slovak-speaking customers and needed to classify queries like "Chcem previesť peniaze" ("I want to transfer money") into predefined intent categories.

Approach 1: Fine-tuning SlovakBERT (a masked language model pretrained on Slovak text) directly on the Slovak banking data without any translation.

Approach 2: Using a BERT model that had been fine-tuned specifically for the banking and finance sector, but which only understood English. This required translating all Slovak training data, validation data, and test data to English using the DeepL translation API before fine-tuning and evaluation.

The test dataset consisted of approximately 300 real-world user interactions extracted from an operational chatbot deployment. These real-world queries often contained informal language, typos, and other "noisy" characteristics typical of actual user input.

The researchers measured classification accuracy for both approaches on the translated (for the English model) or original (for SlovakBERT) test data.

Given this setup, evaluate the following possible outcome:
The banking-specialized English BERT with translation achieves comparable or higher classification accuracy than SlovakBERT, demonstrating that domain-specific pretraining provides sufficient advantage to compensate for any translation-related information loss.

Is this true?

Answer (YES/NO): NO